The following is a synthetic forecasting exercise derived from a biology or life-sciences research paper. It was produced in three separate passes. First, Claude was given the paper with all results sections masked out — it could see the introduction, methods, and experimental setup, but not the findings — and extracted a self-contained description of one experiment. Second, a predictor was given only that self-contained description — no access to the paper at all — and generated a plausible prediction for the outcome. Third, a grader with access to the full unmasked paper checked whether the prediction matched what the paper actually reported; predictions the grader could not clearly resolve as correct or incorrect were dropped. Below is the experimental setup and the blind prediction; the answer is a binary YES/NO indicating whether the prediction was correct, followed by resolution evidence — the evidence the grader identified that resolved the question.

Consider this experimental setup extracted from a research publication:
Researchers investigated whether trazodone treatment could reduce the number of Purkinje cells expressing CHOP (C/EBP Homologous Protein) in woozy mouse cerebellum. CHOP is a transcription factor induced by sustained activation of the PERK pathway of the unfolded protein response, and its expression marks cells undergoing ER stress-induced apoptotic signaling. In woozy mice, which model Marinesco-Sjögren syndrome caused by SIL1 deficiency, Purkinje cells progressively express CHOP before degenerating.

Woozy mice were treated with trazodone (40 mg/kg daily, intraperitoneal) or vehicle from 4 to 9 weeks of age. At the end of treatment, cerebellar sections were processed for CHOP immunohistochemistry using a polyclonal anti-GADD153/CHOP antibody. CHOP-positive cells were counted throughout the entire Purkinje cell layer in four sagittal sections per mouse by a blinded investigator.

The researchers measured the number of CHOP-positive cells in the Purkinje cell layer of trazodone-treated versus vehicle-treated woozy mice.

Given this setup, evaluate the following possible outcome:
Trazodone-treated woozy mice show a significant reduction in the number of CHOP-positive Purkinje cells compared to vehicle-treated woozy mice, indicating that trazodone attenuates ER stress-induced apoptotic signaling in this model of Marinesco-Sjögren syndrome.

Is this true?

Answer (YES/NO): NO